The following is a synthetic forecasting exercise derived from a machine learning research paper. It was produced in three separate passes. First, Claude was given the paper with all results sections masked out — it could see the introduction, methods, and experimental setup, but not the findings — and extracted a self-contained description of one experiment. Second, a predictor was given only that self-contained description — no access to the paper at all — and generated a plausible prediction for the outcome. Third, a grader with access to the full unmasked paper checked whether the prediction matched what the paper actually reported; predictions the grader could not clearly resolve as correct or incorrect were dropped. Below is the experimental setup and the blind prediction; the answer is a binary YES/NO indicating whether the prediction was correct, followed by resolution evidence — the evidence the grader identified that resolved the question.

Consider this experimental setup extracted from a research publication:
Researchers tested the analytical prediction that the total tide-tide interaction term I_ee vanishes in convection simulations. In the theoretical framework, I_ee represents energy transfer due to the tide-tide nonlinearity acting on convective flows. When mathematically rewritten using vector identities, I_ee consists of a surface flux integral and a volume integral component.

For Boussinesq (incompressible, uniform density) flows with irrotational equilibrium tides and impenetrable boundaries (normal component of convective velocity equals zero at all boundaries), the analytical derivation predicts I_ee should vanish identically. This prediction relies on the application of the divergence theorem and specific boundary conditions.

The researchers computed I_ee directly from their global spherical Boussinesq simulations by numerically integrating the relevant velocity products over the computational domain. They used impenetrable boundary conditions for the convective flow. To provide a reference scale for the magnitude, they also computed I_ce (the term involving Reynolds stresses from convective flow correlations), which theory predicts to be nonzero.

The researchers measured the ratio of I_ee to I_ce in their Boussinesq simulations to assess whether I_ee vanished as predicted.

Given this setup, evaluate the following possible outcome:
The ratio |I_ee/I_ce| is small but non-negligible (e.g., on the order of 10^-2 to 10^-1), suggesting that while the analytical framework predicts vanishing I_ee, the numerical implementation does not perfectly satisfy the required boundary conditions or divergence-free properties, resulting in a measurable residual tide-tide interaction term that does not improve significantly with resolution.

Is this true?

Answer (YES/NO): NO